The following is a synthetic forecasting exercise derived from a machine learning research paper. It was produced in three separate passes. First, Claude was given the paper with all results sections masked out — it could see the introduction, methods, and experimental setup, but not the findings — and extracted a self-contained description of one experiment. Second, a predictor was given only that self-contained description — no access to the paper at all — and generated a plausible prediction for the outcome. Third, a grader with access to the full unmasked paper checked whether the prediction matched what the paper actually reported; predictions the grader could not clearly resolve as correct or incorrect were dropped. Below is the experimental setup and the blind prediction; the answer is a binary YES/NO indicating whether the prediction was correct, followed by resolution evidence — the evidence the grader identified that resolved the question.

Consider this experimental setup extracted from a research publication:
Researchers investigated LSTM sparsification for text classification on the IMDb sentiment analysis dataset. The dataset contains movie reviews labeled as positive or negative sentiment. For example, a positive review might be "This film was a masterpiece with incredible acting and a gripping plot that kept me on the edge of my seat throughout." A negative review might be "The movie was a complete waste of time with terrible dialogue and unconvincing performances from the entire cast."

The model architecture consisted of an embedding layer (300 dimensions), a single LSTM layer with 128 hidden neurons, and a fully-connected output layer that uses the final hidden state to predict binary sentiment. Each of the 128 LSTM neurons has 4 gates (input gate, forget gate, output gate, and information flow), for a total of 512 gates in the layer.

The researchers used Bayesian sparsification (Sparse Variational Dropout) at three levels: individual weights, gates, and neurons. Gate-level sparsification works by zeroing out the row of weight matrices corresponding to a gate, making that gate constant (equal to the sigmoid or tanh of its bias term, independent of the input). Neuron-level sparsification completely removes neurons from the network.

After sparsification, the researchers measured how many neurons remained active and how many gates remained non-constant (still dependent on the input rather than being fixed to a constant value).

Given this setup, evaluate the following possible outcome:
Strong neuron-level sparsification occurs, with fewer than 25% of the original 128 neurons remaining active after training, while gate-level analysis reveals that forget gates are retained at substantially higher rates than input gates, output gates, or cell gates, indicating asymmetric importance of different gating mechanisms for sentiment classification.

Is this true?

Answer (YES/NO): NO